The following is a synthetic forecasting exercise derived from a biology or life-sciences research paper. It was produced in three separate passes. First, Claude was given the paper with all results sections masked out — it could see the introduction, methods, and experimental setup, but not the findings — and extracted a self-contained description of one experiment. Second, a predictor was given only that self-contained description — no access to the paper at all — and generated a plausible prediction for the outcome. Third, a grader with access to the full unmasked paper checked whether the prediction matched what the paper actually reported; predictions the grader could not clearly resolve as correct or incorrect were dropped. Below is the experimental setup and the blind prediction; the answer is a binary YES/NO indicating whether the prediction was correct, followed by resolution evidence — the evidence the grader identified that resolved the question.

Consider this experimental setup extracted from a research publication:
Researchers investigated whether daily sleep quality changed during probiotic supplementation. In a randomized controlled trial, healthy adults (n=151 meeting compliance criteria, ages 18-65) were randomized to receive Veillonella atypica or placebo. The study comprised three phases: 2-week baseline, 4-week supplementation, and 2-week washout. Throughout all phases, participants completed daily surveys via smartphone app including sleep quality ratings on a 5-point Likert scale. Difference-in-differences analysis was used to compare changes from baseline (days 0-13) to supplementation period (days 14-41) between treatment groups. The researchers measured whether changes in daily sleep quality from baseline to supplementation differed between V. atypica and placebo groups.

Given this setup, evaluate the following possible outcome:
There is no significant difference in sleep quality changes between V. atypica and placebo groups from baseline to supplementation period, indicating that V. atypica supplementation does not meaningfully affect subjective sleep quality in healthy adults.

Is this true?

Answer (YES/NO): NO